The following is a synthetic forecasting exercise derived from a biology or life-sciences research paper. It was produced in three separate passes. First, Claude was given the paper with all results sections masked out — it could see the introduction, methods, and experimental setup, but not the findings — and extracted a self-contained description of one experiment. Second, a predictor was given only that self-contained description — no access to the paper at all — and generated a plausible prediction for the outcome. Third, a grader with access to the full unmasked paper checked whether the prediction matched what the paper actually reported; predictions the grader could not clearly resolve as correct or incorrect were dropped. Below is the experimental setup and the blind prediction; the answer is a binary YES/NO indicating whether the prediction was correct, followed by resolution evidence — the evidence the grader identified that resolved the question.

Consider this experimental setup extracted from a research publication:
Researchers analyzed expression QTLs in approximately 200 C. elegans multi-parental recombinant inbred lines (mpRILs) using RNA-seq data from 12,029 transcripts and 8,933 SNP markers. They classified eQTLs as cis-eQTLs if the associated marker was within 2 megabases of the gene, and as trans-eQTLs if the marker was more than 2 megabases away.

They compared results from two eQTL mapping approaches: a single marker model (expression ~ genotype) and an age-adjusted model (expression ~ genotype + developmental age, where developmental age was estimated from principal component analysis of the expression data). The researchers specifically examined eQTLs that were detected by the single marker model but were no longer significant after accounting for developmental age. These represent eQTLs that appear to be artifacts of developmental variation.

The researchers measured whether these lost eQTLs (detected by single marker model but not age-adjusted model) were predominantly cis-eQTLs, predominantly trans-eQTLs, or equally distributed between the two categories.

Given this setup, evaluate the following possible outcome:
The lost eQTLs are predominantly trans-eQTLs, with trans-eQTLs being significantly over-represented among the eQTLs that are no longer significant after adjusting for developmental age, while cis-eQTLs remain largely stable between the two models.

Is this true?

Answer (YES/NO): YES